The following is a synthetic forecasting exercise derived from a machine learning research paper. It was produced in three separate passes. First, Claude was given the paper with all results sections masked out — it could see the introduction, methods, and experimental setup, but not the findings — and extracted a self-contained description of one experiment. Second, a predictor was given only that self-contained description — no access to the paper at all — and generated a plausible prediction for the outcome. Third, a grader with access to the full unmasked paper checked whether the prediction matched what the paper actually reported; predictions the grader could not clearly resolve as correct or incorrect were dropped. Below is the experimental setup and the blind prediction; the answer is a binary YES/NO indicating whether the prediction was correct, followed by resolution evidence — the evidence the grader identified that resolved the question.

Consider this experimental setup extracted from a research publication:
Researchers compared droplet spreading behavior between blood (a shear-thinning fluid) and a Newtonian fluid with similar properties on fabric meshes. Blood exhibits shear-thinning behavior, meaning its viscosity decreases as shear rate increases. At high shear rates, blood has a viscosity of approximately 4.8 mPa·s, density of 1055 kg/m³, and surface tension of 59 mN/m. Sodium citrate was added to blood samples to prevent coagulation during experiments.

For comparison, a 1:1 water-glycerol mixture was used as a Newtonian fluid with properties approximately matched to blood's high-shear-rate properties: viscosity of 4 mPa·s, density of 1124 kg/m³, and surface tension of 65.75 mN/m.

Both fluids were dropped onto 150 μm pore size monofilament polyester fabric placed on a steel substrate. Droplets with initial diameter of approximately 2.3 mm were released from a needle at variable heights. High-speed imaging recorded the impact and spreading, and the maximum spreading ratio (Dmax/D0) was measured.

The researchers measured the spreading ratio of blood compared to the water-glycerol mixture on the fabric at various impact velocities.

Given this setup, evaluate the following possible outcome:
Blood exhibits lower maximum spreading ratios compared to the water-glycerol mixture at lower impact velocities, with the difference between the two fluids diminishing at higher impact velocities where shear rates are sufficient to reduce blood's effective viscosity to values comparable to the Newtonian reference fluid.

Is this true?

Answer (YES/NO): NO